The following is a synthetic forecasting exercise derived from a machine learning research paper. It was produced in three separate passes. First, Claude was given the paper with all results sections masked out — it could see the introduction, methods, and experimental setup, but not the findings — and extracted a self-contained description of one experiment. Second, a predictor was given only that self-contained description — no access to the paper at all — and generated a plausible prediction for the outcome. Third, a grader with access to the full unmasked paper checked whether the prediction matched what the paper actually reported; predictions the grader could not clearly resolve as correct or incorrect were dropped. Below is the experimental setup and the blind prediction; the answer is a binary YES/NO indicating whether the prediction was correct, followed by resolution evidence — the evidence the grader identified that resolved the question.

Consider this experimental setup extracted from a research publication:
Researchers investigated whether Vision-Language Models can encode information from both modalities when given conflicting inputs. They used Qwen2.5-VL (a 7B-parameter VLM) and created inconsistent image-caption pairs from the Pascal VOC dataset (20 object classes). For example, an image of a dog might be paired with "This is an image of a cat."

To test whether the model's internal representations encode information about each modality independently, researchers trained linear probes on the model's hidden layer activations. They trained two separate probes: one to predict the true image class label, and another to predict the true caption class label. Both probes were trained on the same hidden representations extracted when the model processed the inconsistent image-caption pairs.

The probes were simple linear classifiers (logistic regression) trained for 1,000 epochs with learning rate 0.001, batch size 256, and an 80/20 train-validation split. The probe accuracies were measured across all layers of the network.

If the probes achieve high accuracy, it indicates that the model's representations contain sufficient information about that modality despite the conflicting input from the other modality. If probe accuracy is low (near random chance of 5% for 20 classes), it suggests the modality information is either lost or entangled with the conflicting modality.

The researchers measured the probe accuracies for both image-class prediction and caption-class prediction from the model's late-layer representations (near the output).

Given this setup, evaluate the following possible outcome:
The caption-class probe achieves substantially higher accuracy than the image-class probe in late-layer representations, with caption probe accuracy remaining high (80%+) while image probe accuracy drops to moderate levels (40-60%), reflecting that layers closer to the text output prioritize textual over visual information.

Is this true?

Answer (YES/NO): NO